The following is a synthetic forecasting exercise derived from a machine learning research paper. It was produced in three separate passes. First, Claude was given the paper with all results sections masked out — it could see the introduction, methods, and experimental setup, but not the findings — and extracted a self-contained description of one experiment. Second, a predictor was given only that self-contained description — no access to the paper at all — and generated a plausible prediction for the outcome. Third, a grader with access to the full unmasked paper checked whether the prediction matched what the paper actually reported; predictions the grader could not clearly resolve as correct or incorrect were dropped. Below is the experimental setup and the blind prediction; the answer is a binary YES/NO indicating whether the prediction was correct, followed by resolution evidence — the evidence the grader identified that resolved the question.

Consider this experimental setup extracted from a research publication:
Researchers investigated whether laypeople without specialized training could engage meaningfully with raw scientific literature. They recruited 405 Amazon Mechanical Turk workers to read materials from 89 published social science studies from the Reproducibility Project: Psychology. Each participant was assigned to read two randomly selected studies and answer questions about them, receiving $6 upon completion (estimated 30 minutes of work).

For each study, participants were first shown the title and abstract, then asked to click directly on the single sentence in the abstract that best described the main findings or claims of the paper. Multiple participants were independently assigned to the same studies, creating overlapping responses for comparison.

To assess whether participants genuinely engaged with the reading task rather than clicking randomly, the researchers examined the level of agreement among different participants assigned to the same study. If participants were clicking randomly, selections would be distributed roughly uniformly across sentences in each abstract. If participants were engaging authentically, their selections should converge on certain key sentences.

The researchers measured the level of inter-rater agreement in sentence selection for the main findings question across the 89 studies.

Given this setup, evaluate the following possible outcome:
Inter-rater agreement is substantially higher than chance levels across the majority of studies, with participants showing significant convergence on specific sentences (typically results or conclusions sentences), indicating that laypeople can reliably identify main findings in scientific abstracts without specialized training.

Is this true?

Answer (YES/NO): YES